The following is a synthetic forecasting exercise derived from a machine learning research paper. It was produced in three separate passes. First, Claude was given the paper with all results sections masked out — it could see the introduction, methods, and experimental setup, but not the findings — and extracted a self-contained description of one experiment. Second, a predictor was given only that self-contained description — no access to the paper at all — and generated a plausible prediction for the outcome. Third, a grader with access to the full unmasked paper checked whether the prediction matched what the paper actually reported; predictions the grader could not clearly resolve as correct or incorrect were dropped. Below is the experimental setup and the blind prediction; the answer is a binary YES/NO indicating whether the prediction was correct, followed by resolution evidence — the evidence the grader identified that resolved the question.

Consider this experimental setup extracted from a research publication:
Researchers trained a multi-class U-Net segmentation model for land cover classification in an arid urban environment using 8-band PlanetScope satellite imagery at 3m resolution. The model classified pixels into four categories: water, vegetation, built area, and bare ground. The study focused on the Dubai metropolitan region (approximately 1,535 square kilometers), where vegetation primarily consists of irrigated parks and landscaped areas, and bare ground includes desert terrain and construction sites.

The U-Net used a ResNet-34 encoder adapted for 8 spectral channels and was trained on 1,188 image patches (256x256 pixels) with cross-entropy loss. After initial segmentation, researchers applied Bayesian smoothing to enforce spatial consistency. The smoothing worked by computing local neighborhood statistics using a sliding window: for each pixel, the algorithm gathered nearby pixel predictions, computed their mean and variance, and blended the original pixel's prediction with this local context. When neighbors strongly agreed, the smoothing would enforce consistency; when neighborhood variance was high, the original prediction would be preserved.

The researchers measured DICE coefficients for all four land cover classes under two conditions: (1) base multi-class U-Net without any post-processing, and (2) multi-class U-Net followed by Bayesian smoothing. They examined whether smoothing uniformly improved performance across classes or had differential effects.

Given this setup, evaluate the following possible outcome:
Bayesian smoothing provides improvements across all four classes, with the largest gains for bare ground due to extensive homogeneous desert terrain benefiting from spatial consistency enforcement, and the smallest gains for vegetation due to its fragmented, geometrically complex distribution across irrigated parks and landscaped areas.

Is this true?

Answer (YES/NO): NO